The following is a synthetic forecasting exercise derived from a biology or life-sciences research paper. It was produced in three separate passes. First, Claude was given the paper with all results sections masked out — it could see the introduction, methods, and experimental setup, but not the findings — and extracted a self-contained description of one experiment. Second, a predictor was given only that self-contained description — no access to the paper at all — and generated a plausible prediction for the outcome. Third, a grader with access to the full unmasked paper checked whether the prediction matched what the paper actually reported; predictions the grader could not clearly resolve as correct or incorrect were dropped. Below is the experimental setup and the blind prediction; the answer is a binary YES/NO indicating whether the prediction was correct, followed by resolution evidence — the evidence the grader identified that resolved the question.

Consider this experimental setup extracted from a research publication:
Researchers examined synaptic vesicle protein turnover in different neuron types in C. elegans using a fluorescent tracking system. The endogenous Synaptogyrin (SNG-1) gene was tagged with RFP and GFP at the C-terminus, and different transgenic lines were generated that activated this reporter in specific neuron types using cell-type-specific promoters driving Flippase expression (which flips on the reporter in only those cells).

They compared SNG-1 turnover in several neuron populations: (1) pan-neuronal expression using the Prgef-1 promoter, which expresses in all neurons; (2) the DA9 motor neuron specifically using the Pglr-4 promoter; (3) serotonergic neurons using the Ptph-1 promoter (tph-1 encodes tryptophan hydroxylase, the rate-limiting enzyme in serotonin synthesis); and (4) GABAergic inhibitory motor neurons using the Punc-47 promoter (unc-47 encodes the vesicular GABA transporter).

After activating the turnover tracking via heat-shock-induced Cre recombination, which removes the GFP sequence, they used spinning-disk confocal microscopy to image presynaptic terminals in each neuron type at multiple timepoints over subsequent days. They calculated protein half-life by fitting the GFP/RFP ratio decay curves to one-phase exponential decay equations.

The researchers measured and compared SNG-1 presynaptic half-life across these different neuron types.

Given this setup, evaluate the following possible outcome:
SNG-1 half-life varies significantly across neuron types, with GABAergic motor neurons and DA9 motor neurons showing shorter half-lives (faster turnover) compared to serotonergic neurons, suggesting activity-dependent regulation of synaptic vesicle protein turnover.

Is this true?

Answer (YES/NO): NO